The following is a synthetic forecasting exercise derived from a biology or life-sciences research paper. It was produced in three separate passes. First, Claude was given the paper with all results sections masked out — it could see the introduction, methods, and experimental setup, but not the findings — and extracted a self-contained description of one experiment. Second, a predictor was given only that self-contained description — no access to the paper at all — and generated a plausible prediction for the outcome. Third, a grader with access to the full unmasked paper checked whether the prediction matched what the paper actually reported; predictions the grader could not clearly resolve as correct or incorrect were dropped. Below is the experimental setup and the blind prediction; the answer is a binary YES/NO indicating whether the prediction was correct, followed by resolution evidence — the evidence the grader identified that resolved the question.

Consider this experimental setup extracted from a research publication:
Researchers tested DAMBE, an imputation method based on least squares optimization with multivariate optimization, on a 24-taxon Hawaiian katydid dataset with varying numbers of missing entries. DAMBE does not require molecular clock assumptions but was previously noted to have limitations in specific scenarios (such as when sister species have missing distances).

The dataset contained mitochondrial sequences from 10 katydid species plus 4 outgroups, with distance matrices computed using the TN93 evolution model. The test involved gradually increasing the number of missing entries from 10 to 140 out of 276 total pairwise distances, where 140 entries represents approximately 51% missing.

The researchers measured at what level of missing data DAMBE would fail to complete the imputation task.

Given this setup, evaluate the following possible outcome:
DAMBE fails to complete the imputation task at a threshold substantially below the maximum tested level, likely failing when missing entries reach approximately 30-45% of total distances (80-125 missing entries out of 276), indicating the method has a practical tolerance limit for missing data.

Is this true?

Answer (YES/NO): NO